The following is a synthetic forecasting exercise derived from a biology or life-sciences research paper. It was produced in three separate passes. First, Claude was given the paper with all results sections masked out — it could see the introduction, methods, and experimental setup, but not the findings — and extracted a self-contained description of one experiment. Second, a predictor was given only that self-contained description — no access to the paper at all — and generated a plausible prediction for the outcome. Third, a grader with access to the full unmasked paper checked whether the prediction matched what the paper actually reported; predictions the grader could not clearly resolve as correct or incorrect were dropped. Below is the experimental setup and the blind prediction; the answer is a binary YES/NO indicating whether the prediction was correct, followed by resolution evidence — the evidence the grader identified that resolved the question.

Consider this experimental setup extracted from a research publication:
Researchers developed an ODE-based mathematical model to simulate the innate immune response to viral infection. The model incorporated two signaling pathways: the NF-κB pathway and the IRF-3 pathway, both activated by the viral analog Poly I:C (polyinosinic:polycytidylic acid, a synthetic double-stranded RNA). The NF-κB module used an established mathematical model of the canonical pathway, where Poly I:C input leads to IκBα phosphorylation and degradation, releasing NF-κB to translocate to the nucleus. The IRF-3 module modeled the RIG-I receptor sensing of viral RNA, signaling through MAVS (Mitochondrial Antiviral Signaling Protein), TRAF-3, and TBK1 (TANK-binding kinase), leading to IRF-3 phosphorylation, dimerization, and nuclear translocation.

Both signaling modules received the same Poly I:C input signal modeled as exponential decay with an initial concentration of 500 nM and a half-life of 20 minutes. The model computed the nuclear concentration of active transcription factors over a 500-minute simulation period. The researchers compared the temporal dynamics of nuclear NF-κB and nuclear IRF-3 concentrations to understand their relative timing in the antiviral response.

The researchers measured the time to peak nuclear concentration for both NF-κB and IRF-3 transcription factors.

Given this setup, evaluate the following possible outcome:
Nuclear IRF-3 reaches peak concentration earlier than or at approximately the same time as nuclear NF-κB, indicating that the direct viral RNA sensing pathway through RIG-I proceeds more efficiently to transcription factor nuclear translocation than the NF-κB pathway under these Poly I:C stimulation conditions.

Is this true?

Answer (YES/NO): NO